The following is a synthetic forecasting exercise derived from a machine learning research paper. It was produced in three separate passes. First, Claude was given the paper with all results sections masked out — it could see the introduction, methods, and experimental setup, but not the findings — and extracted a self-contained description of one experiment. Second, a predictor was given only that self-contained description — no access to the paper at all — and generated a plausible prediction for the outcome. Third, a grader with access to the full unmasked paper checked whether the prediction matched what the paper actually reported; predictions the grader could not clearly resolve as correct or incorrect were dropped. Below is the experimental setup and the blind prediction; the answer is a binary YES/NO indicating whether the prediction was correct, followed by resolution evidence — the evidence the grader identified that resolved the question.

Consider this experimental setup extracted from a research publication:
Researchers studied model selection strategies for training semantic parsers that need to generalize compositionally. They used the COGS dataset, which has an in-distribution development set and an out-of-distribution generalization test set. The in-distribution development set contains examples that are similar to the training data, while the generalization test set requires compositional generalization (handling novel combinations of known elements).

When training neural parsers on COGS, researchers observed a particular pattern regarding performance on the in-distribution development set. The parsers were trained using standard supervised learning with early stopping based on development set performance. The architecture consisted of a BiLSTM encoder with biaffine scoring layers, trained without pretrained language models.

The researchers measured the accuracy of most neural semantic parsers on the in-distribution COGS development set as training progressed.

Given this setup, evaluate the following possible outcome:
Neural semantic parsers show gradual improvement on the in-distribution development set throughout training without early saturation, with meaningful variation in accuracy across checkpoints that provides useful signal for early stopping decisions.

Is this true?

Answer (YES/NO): NO